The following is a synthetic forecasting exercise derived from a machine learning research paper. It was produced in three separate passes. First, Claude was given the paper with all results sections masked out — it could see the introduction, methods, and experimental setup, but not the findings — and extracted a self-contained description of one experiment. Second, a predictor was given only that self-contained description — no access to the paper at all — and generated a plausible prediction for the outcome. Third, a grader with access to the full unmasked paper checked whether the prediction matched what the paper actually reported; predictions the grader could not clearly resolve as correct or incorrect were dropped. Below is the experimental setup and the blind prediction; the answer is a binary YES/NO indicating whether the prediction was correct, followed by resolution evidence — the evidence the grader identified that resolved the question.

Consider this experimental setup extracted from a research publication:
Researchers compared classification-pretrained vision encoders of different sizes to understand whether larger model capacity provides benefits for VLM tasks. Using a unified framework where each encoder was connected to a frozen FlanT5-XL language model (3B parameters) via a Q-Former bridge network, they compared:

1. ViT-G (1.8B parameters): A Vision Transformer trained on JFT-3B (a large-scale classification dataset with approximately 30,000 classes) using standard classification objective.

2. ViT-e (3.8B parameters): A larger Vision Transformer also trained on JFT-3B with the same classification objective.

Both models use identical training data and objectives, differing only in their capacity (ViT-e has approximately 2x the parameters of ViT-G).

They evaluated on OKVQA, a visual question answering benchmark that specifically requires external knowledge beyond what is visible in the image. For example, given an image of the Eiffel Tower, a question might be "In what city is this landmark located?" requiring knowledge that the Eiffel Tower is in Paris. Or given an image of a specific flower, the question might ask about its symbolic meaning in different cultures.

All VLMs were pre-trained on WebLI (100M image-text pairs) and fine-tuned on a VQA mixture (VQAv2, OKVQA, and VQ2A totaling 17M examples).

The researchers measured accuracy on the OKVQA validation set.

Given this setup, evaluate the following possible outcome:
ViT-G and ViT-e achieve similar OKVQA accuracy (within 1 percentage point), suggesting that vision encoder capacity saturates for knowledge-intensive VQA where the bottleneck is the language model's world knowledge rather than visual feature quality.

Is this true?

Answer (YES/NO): NO